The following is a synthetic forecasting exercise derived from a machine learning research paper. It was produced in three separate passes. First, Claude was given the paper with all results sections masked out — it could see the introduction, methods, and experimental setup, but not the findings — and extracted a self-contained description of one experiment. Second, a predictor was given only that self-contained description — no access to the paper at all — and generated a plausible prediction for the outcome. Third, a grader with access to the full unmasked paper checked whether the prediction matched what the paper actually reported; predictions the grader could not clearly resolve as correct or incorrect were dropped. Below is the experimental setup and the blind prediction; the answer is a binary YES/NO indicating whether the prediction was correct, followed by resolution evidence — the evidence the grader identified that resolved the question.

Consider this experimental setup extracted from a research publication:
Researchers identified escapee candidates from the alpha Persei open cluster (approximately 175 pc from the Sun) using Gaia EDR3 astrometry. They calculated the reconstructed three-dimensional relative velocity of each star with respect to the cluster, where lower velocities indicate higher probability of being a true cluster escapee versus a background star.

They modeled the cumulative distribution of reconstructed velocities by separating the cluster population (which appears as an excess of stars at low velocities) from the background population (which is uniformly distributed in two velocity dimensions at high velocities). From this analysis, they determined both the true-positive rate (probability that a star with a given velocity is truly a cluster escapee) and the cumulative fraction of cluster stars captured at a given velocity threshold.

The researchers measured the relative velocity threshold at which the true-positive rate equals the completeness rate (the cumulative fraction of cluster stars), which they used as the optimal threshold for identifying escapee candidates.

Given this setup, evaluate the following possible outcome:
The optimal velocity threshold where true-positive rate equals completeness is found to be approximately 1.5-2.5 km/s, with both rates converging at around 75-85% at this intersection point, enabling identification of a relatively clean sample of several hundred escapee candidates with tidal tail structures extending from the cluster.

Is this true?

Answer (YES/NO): NO